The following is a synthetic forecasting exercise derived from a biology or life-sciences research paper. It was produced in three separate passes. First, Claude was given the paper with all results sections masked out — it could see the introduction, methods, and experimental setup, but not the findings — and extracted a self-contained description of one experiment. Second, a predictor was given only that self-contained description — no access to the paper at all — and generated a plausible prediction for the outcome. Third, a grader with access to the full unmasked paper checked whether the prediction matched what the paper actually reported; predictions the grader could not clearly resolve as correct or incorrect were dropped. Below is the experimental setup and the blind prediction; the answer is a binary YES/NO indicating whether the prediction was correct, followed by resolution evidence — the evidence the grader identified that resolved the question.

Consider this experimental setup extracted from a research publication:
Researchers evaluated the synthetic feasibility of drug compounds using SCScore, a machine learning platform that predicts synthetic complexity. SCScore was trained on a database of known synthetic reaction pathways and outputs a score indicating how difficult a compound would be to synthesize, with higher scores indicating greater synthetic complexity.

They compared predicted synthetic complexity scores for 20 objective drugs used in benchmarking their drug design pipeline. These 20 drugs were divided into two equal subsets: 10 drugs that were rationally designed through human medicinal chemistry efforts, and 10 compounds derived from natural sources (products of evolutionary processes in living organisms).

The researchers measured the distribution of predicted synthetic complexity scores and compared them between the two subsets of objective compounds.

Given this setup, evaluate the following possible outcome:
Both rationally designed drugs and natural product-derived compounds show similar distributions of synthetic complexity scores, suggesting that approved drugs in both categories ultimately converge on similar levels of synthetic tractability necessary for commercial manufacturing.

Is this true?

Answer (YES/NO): NO